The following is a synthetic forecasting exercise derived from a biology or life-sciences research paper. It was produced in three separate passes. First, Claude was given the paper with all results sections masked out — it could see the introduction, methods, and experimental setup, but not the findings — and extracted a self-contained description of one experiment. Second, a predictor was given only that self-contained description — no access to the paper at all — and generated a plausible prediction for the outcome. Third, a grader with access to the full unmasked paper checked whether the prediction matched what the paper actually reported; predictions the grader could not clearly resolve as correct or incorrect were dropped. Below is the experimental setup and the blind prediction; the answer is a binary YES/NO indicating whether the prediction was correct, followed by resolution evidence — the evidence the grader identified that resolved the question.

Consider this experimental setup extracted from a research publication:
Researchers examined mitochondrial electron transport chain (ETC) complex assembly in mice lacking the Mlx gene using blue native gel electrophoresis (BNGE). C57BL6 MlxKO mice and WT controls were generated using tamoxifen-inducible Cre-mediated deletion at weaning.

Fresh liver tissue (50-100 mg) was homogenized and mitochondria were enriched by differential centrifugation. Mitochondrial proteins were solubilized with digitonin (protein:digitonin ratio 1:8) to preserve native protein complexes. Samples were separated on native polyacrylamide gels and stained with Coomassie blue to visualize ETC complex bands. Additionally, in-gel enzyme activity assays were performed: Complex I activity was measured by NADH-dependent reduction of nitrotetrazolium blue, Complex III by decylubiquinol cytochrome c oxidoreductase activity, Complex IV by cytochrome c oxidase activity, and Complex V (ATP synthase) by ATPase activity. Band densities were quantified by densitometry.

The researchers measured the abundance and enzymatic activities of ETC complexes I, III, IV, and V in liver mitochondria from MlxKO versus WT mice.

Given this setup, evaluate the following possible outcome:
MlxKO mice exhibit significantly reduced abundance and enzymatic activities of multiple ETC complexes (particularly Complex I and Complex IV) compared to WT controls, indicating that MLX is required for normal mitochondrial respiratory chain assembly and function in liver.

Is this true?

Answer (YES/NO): NO